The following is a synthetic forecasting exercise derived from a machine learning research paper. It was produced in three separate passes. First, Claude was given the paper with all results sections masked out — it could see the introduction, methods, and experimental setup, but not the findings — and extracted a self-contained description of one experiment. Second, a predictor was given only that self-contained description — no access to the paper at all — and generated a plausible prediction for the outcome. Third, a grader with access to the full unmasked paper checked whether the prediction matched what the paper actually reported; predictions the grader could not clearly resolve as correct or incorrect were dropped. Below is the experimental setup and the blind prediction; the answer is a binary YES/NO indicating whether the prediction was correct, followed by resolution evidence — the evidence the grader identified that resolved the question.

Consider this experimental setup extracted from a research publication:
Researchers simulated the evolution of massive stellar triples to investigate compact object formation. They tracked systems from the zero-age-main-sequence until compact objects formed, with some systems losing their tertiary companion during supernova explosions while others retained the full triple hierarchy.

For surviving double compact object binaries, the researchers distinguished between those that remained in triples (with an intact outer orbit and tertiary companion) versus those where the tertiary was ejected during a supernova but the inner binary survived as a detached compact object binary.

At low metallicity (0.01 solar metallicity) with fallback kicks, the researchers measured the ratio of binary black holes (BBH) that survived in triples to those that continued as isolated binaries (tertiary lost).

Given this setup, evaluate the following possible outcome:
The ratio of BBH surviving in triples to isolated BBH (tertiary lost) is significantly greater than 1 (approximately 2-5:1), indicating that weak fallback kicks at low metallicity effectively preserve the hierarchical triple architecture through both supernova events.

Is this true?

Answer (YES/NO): NO